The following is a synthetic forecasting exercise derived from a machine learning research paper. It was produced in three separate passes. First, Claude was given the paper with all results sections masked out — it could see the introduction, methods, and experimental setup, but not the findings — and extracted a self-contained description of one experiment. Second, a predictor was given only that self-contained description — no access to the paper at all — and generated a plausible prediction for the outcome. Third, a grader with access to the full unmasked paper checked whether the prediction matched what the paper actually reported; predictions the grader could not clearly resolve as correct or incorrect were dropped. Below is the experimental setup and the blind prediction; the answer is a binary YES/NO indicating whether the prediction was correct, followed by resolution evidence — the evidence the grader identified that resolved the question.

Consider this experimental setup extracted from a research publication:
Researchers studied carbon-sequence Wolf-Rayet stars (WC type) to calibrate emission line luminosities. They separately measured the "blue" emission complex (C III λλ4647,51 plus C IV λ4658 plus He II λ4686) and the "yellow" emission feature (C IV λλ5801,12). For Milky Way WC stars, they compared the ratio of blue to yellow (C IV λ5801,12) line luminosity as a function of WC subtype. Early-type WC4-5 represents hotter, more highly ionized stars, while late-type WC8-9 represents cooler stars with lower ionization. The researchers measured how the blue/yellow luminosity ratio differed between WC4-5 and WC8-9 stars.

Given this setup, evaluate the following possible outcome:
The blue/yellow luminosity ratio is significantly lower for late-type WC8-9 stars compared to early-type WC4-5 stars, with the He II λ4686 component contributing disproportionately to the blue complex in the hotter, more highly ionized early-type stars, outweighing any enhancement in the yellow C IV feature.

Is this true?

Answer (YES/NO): NO